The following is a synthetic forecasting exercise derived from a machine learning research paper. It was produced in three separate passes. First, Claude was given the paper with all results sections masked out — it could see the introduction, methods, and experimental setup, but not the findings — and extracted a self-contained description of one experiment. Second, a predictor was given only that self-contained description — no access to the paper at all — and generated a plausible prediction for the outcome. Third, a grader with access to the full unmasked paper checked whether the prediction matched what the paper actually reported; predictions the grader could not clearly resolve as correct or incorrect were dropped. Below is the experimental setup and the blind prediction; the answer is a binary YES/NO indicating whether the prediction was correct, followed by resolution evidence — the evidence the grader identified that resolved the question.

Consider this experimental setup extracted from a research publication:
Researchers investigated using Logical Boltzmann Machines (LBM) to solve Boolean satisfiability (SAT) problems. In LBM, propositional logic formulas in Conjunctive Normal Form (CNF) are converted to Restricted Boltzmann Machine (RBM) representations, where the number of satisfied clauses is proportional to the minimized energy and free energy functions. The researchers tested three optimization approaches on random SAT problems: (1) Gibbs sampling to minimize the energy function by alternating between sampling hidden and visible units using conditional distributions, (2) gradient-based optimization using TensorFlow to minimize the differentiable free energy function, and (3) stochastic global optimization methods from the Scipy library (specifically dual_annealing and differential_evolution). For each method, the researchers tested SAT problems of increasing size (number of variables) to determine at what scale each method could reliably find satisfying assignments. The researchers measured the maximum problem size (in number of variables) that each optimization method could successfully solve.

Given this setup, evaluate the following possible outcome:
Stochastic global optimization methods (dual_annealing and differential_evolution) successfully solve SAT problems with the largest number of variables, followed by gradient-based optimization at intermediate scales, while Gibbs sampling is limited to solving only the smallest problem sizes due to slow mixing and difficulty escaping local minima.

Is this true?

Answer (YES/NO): NO